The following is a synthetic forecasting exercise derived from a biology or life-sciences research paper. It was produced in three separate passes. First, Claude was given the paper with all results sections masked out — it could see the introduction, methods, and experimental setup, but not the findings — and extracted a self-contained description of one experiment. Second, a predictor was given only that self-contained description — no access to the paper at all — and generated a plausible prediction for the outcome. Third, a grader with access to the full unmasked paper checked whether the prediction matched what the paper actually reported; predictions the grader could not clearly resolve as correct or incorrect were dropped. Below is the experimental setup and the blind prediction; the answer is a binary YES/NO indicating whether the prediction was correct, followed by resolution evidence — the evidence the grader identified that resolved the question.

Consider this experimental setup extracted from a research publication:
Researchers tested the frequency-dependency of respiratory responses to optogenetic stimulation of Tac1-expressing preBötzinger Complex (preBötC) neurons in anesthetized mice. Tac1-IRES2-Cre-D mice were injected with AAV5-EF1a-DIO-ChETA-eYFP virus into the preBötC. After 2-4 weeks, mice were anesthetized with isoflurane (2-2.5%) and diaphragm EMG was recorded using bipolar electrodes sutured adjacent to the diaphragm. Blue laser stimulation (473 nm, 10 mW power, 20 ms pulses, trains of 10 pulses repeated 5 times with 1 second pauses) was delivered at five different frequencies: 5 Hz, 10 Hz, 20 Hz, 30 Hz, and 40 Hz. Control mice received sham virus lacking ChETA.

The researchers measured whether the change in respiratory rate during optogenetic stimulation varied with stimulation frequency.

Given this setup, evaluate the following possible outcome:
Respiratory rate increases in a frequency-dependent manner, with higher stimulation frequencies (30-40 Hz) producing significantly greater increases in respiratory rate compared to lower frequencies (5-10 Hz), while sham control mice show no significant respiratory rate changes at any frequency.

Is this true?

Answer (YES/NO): YES